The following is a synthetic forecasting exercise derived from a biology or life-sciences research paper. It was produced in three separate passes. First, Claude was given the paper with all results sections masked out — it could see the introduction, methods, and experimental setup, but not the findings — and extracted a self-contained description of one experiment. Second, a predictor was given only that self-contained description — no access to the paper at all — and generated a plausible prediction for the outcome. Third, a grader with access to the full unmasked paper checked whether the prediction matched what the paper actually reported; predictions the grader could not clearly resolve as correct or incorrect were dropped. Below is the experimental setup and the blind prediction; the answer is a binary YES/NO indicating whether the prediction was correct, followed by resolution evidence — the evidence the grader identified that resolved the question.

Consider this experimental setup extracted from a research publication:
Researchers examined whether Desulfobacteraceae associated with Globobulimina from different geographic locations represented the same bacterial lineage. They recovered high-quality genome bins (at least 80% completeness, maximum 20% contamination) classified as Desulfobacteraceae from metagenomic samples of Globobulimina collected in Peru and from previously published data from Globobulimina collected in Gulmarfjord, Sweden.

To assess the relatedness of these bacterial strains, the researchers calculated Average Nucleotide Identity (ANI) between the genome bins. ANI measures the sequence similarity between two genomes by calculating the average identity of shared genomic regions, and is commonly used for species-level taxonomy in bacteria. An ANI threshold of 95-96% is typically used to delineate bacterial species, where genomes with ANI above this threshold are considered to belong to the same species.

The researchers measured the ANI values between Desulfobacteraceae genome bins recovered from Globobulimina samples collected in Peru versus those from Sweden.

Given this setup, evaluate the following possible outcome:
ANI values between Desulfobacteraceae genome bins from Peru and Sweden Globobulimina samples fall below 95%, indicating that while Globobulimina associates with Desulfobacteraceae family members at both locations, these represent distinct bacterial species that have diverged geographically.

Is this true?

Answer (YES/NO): YES